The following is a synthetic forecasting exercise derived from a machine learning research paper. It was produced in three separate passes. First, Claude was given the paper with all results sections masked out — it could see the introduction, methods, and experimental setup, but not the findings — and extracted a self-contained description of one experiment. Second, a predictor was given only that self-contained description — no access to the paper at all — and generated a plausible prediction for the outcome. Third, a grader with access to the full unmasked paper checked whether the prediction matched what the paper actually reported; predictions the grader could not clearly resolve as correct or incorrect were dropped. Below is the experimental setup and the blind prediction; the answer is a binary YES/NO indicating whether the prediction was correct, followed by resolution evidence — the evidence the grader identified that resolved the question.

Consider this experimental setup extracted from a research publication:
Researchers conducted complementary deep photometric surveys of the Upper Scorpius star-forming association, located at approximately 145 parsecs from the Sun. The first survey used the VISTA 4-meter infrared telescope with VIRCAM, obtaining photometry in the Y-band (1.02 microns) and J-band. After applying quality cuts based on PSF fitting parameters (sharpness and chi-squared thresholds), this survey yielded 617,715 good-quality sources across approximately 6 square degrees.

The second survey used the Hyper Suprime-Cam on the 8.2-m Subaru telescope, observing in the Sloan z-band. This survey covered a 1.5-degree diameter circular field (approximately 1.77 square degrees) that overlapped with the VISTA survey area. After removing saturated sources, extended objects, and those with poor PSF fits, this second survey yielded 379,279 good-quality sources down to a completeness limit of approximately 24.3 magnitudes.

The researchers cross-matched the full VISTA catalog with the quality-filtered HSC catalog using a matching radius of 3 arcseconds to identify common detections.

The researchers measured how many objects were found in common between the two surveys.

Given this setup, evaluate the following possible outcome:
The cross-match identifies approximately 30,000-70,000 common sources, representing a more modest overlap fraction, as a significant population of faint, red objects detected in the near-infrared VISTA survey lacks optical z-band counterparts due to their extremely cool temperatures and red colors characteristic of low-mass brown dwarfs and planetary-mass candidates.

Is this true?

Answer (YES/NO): NO